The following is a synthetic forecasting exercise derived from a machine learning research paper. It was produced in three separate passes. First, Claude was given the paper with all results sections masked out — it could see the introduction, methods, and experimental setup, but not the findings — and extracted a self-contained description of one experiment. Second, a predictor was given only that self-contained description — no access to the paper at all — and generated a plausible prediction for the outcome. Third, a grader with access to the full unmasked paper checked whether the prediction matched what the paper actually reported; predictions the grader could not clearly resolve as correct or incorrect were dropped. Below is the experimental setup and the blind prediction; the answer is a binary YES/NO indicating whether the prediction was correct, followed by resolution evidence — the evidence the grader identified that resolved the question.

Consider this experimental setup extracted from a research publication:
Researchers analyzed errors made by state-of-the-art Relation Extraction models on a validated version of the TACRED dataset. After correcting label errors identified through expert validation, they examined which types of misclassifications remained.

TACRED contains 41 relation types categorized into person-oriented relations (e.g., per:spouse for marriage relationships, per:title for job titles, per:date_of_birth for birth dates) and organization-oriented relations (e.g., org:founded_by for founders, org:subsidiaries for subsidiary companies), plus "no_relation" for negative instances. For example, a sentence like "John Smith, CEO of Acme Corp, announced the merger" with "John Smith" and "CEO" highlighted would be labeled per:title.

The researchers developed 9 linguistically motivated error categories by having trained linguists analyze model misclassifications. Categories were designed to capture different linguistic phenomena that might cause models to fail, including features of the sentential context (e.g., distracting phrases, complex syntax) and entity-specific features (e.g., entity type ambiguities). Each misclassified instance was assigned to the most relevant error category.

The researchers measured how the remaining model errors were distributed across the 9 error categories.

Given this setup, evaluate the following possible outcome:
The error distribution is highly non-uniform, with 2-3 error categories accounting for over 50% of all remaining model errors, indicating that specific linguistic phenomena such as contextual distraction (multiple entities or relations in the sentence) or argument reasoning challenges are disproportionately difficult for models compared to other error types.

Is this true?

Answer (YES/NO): NO